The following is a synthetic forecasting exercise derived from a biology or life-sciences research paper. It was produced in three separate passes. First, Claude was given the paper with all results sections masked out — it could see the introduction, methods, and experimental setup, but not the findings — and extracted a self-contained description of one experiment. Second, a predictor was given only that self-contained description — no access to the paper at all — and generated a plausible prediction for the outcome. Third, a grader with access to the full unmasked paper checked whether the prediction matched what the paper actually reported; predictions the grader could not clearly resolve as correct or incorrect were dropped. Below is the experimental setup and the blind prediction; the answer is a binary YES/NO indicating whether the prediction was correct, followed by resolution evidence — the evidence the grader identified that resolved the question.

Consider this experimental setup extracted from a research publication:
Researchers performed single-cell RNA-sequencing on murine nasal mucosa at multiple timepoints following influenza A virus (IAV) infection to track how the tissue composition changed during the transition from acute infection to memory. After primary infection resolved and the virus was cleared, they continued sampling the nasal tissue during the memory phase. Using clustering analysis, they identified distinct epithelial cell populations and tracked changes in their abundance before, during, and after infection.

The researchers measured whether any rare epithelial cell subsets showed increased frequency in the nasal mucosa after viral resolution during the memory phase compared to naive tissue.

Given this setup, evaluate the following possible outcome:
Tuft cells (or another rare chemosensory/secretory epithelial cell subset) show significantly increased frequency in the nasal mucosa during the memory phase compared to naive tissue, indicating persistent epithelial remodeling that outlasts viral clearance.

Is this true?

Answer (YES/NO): NO